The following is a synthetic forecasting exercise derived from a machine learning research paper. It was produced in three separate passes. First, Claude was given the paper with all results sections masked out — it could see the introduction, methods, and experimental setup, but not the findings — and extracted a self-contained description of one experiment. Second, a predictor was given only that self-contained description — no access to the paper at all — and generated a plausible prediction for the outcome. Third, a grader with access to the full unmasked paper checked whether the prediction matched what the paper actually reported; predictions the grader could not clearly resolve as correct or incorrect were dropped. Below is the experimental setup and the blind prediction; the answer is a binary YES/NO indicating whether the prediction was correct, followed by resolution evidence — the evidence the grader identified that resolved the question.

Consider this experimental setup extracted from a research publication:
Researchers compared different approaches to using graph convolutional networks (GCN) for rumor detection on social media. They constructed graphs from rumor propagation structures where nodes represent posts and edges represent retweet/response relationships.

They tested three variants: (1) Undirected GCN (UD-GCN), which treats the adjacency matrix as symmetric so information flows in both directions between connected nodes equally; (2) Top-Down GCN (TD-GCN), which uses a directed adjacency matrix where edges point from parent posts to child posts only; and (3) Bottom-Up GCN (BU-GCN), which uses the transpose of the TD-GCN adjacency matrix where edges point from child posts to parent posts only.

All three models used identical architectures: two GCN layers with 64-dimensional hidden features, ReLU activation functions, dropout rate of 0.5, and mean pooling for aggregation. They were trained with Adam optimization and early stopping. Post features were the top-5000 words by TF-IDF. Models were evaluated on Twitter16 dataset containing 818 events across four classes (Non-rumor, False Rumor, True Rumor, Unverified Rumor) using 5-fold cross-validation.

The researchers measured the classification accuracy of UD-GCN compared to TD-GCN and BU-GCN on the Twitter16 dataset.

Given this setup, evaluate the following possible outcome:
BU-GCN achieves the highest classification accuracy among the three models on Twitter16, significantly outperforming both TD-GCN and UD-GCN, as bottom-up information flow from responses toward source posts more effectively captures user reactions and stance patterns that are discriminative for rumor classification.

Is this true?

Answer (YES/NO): NO